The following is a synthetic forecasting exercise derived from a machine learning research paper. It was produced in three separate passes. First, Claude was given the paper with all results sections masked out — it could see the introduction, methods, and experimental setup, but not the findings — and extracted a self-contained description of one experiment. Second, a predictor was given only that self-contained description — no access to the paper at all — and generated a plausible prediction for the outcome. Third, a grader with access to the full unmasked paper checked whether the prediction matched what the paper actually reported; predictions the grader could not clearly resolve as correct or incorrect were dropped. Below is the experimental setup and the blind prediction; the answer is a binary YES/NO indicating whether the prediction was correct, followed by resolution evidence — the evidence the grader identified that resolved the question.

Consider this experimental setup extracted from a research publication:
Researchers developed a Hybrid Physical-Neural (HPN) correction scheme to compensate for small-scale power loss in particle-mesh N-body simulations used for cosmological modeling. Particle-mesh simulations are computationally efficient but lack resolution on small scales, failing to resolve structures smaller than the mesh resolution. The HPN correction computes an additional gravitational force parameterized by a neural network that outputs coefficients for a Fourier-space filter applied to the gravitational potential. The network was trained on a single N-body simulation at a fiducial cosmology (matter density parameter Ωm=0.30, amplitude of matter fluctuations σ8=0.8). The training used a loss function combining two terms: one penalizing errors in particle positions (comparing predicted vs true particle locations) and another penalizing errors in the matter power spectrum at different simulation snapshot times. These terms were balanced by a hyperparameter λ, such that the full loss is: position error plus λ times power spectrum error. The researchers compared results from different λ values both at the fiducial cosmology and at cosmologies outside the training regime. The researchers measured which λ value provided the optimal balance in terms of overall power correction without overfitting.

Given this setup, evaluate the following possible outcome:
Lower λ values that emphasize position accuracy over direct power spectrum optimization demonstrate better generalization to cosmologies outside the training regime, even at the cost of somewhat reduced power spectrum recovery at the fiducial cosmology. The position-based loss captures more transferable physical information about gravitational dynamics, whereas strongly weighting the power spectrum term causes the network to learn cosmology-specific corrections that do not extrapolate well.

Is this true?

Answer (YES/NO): NO